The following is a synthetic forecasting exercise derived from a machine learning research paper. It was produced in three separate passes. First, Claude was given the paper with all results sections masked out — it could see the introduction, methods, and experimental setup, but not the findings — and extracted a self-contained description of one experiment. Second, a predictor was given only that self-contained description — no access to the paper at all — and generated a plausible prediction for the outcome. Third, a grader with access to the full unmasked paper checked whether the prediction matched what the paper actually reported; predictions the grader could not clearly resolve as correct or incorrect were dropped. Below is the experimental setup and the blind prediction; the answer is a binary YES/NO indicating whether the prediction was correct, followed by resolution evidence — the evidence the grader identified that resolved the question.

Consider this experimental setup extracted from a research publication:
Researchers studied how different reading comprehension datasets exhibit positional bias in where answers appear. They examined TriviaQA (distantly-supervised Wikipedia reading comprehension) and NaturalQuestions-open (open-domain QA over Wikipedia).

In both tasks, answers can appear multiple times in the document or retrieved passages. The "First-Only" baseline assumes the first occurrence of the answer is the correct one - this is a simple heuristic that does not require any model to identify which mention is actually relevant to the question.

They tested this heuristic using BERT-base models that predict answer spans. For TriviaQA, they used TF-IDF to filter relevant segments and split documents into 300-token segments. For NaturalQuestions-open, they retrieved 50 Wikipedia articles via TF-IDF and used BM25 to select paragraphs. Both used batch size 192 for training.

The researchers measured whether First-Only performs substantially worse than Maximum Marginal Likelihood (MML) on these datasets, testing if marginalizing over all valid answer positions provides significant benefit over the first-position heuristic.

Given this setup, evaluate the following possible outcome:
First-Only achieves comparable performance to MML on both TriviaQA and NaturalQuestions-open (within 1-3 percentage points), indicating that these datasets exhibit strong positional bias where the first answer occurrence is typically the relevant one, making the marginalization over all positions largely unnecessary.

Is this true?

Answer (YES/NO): YES